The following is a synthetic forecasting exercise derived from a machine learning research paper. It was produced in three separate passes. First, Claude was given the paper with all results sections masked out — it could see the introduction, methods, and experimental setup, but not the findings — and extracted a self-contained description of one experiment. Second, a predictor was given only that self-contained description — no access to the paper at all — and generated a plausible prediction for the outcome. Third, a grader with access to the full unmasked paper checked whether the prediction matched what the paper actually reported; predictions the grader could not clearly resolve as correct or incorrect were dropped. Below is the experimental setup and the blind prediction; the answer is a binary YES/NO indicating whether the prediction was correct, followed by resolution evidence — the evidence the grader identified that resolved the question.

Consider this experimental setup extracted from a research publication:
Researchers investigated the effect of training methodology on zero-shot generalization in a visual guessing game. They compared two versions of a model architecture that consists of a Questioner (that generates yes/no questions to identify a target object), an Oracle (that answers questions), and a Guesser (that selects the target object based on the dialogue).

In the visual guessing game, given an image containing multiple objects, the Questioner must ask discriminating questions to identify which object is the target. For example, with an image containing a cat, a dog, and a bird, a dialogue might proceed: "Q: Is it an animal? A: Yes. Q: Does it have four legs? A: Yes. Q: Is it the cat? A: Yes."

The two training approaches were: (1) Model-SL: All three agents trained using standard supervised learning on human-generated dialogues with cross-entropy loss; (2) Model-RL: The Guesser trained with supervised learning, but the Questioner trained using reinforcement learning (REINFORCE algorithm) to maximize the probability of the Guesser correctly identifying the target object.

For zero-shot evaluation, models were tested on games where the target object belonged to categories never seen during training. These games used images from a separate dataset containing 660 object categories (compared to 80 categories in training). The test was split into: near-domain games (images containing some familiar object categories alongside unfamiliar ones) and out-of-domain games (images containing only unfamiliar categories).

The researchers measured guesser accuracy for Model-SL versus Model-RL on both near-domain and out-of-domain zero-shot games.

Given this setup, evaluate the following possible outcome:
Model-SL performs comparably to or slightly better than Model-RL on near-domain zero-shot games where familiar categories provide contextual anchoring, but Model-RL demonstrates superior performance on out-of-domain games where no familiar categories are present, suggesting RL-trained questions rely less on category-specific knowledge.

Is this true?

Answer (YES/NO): NO